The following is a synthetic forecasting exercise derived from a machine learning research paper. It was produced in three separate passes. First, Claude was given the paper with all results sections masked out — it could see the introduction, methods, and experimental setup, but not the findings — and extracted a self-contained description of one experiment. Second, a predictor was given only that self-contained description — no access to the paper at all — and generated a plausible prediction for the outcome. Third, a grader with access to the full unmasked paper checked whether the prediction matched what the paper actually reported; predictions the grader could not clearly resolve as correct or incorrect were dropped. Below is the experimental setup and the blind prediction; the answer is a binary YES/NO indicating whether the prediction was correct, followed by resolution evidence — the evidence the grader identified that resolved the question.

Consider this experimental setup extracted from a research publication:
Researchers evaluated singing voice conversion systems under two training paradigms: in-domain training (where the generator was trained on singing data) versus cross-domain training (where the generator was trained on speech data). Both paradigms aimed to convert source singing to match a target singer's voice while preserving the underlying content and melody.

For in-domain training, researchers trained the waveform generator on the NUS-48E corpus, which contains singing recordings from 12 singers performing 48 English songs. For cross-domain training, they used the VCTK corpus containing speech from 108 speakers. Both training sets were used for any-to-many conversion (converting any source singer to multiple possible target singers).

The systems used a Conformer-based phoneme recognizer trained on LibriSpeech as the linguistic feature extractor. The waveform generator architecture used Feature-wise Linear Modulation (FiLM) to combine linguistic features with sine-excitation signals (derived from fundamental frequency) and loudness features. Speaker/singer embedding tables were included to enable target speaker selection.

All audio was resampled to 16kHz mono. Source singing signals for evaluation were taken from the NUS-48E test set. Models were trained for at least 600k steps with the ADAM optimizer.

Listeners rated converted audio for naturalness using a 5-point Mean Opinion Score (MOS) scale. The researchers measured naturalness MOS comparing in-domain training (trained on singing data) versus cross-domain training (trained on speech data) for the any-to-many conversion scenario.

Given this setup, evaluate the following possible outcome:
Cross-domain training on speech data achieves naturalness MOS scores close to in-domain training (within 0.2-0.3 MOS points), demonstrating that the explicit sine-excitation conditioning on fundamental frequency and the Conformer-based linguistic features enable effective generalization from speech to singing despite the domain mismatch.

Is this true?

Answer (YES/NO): YES